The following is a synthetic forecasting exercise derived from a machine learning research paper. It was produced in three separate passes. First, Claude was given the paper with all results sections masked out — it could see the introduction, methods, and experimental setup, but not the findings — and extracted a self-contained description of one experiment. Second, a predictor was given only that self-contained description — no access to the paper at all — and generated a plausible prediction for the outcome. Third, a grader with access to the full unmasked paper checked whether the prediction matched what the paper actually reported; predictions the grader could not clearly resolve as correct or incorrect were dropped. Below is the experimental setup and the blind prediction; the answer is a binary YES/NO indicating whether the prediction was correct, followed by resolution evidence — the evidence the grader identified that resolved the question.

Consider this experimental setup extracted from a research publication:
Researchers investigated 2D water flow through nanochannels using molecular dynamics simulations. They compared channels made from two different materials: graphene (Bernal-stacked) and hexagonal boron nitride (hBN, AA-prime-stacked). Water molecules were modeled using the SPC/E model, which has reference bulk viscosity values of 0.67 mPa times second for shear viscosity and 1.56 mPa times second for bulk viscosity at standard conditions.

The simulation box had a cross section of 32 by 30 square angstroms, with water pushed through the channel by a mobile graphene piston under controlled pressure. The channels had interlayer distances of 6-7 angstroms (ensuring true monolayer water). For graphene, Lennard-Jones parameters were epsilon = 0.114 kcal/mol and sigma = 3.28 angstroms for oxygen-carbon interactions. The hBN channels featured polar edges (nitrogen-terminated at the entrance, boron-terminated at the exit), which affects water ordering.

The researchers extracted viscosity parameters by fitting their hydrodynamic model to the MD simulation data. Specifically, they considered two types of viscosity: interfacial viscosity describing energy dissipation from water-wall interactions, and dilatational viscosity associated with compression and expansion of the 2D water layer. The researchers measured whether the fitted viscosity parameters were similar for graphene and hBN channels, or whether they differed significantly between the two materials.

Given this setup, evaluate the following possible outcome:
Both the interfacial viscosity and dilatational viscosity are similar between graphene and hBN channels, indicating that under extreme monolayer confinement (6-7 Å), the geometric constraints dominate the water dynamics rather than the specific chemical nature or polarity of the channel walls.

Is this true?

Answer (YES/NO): NO